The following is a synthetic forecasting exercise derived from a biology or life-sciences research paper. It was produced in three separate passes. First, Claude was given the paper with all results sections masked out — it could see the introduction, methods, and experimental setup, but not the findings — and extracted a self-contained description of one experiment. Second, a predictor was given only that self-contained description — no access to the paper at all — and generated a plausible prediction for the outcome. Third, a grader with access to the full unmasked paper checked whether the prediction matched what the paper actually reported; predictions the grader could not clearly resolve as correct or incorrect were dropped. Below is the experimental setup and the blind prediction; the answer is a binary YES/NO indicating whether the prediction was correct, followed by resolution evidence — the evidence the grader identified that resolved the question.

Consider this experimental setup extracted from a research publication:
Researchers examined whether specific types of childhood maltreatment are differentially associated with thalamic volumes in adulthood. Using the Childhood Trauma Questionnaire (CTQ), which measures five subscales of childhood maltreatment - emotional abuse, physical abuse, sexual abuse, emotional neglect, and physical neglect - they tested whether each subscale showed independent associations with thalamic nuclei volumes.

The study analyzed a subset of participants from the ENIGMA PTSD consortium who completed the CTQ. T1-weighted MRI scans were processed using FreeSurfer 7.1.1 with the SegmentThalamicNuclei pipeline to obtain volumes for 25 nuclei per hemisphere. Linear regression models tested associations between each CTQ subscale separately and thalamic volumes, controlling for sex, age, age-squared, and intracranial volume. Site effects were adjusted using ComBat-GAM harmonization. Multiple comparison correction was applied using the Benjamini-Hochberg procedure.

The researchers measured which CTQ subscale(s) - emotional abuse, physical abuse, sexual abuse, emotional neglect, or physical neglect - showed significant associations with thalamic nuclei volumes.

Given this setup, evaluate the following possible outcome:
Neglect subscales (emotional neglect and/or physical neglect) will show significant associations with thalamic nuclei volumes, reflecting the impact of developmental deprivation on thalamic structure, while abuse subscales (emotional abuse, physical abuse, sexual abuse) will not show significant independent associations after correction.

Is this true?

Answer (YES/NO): NO